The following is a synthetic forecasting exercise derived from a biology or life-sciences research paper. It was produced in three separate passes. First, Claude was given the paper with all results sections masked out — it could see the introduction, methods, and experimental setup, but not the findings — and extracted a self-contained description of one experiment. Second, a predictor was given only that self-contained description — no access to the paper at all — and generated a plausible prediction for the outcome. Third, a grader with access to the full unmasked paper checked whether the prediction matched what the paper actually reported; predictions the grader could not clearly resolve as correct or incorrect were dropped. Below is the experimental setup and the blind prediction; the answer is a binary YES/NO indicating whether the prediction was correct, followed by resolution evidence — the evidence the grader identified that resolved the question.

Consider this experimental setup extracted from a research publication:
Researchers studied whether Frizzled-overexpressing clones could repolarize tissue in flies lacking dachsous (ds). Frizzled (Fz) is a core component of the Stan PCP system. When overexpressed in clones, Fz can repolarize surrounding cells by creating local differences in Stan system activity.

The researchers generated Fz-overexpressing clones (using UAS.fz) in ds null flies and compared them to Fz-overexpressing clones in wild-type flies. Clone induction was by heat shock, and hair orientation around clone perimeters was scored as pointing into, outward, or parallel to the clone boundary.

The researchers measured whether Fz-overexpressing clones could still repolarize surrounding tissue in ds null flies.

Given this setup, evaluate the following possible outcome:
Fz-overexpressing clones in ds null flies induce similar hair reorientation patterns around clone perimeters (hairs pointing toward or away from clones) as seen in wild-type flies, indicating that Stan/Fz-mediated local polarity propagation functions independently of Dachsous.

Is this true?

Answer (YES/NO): YES